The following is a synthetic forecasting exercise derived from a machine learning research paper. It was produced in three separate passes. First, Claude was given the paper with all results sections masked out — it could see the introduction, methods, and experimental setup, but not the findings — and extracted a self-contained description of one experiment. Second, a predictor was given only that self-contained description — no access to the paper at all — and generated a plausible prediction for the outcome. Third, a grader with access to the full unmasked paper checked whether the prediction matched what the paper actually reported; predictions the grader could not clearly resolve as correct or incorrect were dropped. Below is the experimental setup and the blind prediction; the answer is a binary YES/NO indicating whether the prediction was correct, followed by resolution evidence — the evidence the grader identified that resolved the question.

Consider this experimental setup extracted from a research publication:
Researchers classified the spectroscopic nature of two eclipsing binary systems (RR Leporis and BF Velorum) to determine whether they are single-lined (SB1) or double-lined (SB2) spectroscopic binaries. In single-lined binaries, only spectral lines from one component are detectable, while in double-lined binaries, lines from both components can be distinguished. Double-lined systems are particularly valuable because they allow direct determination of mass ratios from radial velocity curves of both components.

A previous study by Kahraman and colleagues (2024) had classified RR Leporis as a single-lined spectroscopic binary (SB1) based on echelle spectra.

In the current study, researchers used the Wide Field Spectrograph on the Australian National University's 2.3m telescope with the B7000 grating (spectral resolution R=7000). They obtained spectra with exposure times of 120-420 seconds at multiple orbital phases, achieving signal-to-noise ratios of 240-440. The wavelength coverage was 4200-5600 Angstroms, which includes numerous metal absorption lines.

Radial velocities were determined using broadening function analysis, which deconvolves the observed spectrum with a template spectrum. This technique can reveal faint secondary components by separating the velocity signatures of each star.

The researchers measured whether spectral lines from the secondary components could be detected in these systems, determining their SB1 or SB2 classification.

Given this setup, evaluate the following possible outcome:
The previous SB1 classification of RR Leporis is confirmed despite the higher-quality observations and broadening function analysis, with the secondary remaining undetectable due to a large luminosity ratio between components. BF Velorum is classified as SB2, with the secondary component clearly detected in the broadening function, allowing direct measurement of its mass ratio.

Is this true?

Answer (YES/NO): NO